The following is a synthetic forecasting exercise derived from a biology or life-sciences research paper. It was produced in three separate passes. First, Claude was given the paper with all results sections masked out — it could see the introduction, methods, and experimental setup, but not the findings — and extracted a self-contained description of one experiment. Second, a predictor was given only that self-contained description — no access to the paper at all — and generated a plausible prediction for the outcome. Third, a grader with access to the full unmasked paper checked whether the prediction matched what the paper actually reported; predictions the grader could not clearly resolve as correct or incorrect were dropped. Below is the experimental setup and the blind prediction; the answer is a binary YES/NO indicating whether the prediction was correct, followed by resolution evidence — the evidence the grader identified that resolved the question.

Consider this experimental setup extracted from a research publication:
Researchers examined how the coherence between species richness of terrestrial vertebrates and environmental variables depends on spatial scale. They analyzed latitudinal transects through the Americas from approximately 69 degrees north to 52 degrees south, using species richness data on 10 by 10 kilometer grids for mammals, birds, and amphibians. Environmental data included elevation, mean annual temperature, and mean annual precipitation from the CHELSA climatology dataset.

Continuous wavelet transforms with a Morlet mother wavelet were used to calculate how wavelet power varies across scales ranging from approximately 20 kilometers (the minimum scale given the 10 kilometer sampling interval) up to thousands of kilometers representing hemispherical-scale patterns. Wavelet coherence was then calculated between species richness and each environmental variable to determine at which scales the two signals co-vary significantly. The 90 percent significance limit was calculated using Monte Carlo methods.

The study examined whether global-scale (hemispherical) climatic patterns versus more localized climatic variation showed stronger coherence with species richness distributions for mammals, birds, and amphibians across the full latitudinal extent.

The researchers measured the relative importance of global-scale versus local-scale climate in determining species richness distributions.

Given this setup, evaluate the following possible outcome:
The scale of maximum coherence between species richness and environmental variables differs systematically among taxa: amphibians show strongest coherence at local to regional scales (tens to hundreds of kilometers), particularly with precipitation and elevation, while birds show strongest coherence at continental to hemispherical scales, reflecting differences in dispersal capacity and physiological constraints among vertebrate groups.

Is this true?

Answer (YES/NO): NO